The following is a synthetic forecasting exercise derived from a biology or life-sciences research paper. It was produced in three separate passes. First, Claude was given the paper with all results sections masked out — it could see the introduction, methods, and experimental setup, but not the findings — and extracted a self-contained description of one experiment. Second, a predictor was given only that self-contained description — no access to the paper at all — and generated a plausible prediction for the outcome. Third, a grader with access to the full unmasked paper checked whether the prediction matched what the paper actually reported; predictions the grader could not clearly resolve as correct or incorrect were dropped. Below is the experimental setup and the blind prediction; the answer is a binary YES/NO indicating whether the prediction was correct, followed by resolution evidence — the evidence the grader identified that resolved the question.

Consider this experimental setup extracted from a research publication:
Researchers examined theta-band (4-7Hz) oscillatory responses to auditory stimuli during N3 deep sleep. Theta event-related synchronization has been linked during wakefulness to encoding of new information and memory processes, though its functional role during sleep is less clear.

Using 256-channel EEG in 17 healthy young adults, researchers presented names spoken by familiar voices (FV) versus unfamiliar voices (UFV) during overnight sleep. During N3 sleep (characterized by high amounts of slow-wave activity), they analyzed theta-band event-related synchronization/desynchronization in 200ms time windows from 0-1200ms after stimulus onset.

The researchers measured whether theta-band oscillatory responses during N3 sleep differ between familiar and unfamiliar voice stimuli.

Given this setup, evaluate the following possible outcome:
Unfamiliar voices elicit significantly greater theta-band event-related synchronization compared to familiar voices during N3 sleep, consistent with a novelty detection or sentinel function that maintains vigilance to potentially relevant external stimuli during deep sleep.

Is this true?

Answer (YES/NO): YES